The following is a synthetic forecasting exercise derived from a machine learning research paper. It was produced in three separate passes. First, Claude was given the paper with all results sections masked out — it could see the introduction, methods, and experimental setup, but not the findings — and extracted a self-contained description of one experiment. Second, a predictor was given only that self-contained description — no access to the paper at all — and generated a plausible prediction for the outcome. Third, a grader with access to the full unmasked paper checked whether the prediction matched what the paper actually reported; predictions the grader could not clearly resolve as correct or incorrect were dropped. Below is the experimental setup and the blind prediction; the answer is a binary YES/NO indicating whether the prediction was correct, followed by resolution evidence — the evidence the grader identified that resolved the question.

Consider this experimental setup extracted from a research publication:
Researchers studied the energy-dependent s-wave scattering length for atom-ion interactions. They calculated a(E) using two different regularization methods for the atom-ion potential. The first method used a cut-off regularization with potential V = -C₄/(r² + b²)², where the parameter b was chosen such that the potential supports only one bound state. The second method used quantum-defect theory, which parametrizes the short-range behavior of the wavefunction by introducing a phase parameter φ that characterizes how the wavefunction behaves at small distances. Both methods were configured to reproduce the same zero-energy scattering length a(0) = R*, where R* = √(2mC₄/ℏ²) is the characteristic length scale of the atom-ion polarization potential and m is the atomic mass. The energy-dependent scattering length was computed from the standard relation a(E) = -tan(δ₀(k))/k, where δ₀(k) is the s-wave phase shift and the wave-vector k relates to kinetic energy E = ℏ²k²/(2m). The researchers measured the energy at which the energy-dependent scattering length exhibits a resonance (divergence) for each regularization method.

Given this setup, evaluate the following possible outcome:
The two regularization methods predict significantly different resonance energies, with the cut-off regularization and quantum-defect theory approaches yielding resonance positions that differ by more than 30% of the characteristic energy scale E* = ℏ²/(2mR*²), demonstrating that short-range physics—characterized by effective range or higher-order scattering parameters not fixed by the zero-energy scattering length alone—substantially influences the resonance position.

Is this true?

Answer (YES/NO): YES